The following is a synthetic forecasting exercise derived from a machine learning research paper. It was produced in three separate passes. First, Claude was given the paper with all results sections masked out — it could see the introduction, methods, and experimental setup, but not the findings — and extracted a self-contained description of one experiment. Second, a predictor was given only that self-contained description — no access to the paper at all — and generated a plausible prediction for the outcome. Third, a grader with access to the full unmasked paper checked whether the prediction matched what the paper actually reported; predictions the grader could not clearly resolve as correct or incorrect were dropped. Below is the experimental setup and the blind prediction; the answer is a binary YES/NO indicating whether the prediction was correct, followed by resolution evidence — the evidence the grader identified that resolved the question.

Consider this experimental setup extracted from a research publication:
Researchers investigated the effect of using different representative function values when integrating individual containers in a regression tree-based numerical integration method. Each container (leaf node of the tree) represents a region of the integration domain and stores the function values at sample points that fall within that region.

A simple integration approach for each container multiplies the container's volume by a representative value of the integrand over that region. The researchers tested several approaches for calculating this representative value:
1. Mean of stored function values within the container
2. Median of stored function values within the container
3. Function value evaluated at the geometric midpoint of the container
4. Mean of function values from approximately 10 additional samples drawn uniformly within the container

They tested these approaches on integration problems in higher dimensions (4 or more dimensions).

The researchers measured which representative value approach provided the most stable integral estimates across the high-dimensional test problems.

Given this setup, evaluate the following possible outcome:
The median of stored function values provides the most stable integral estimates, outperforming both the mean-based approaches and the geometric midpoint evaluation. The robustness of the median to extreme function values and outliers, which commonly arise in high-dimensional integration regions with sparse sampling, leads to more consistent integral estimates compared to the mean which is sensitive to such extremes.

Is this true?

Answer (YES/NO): NO